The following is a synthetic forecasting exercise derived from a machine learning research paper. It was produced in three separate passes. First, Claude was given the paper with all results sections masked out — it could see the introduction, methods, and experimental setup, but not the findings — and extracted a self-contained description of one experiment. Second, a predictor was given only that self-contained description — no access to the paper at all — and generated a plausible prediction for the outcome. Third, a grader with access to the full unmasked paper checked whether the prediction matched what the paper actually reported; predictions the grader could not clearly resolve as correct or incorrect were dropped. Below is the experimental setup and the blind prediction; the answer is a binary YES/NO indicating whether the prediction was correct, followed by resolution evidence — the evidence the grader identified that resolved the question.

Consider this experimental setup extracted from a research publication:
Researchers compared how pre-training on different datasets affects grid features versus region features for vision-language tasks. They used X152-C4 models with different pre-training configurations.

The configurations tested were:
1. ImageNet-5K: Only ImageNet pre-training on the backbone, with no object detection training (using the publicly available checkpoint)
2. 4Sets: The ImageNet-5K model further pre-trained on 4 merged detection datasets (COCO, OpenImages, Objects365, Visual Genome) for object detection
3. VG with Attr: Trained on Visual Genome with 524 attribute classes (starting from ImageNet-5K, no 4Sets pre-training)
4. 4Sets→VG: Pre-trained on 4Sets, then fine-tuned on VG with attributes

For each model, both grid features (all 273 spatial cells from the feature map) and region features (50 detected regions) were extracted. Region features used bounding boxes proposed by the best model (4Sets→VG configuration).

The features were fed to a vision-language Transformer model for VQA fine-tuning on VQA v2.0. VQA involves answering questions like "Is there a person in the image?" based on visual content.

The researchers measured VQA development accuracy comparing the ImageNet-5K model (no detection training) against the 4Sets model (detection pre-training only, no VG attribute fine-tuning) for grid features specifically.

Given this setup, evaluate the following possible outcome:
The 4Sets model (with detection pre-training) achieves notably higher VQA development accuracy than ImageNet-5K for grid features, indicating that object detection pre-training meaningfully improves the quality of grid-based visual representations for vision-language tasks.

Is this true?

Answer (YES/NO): NO